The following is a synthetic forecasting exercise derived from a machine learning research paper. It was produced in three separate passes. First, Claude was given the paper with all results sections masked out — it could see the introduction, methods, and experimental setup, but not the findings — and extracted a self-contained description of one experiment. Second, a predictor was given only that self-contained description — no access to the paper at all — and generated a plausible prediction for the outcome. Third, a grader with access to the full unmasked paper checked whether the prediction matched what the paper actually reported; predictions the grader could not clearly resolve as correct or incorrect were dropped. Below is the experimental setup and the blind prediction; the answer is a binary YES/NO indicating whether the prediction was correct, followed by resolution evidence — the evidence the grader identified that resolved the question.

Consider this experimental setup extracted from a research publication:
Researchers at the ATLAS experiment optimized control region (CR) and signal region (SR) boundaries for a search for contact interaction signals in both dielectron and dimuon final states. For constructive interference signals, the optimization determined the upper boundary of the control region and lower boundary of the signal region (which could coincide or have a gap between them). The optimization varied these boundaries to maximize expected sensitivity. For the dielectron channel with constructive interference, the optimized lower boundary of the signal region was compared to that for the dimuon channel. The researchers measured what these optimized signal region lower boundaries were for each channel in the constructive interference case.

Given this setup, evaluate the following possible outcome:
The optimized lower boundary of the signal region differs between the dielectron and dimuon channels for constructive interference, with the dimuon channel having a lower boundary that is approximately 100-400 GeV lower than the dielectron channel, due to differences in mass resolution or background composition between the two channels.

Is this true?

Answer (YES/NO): YES